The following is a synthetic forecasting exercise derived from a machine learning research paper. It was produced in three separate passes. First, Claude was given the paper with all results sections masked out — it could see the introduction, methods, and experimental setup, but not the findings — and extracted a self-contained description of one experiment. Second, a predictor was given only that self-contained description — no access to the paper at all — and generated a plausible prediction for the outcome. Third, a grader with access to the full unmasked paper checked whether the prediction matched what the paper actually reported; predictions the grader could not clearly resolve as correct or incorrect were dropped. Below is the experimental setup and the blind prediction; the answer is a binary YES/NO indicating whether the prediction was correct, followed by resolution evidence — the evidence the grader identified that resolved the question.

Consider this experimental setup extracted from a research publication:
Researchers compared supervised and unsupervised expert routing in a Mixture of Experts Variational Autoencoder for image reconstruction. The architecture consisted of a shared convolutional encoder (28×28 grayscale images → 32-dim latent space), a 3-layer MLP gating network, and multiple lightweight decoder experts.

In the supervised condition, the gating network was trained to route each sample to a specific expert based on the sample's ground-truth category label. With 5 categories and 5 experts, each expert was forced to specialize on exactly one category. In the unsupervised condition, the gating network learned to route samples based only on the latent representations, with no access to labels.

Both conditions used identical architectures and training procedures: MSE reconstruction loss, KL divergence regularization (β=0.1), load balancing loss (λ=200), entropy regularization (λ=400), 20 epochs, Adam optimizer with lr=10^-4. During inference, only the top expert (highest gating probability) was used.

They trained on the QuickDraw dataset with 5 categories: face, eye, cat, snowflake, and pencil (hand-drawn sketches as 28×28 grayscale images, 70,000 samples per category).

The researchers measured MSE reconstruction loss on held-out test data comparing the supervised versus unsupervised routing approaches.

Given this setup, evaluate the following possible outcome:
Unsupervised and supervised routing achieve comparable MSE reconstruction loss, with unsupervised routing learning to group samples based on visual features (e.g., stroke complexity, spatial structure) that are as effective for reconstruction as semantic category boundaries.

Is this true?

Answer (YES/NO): NO